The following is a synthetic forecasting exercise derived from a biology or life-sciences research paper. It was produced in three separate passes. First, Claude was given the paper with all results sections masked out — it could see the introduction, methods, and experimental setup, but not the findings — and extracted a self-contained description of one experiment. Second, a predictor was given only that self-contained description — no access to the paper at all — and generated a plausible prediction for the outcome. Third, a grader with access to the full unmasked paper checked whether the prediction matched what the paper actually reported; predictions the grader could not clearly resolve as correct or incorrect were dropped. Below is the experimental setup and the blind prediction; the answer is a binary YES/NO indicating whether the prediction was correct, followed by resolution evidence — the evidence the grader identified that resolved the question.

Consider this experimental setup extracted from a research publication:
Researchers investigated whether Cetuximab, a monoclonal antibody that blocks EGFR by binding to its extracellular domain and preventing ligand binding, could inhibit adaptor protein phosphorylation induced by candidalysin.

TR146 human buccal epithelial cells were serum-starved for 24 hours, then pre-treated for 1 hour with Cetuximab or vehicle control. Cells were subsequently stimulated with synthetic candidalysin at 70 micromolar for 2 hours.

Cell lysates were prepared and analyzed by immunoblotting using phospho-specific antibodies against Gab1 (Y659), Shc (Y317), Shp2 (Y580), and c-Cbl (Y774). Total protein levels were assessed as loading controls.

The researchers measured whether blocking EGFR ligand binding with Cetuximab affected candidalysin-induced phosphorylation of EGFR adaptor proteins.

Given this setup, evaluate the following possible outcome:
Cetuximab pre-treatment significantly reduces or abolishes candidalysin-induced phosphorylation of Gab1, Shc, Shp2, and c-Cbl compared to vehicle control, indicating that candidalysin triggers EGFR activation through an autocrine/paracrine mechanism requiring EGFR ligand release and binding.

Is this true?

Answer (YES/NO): YES